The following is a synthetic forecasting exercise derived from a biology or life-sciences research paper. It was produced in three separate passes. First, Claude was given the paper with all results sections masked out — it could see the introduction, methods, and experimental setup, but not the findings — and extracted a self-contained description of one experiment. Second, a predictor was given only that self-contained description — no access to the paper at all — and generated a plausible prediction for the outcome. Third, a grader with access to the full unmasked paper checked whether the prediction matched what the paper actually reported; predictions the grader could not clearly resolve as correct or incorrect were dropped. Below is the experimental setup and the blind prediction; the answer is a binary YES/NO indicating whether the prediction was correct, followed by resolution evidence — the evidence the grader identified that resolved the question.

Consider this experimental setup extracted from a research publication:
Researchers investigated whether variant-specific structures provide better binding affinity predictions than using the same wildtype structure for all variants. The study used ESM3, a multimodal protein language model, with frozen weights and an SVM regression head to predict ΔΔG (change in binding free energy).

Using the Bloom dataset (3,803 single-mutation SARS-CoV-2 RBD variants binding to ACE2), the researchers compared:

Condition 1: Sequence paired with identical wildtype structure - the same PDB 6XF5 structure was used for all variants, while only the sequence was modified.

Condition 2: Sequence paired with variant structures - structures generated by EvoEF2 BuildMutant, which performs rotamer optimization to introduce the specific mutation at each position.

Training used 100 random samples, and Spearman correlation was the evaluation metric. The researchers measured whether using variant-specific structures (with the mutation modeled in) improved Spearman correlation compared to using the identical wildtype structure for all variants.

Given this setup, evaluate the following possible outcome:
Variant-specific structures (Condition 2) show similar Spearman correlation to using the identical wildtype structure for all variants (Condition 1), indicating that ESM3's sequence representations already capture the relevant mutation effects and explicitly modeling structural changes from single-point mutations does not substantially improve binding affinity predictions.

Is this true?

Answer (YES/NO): YES